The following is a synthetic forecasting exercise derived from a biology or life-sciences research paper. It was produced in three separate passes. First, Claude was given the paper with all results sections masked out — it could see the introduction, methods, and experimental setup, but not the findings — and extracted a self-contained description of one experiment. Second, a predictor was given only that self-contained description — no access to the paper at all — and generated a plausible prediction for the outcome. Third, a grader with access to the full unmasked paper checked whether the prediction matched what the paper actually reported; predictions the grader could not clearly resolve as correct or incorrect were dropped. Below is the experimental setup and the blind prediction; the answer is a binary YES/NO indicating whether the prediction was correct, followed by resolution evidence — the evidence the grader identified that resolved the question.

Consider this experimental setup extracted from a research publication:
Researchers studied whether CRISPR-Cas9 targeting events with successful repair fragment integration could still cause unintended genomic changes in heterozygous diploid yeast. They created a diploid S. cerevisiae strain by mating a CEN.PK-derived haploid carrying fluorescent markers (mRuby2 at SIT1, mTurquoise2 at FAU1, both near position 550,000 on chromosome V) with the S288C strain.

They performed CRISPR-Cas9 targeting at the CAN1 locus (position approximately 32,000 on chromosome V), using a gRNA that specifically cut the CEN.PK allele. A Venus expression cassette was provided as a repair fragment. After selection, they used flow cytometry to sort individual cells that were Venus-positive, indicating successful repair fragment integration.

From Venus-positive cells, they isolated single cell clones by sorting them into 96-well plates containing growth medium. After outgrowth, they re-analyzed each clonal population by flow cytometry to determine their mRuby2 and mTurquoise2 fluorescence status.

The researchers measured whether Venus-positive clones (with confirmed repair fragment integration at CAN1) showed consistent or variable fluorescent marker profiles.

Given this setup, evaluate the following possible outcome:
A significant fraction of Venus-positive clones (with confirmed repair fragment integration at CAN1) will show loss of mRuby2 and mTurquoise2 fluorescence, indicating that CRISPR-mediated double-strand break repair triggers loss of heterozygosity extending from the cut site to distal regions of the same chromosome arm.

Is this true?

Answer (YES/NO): NO